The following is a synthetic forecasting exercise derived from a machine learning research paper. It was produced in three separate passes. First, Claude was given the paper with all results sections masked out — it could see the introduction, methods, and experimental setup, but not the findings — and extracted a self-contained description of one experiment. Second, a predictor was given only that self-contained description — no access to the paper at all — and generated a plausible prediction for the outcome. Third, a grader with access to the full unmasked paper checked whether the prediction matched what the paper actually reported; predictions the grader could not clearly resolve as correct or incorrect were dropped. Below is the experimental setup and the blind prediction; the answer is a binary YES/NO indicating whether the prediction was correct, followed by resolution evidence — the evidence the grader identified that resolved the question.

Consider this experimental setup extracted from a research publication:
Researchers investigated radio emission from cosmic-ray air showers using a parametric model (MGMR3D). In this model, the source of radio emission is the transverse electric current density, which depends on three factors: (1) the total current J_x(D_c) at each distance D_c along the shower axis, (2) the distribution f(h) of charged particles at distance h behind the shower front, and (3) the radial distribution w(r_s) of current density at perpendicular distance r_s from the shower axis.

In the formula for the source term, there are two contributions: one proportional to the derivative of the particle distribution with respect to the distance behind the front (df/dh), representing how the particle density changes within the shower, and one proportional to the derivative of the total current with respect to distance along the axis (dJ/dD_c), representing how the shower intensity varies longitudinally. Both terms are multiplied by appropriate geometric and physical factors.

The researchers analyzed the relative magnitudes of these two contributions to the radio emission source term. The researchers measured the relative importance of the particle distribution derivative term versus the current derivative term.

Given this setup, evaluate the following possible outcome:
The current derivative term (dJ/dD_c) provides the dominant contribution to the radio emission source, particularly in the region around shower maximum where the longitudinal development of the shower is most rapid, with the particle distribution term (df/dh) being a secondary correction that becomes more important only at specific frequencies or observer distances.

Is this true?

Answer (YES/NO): NO